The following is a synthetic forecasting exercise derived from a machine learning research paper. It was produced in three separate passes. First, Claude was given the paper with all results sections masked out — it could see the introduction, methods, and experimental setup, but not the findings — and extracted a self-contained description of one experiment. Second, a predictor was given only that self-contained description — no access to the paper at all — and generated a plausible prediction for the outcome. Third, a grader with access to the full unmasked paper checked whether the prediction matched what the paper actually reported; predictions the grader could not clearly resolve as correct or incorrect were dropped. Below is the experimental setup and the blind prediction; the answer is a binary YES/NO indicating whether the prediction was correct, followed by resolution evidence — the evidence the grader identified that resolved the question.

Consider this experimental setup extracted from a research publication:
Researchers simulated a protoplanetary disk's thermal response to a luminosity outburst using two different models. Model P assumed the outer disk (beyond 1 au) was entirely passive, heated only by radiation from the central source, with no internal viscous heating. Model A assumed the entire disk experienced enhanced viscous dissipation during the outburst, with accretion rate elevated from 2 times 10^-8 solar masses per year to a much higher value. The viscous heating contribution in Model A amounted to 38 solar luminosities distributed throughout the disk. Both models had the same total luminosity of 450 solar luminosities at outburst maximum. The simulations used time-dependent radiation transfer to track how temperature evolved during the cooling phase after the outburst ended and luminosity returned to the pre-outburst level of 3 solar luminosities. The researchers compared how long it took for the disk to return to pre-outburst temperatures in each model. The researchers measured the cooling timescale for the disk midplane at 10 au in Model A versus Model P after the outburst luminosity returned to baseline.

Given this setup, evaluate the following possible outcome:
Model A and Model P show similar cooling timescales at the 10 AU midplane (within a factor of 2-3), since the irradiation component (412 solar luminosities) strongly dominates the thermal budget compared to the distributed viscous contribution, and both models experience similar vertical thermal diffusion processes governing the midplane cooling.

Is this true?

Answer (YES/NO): YES